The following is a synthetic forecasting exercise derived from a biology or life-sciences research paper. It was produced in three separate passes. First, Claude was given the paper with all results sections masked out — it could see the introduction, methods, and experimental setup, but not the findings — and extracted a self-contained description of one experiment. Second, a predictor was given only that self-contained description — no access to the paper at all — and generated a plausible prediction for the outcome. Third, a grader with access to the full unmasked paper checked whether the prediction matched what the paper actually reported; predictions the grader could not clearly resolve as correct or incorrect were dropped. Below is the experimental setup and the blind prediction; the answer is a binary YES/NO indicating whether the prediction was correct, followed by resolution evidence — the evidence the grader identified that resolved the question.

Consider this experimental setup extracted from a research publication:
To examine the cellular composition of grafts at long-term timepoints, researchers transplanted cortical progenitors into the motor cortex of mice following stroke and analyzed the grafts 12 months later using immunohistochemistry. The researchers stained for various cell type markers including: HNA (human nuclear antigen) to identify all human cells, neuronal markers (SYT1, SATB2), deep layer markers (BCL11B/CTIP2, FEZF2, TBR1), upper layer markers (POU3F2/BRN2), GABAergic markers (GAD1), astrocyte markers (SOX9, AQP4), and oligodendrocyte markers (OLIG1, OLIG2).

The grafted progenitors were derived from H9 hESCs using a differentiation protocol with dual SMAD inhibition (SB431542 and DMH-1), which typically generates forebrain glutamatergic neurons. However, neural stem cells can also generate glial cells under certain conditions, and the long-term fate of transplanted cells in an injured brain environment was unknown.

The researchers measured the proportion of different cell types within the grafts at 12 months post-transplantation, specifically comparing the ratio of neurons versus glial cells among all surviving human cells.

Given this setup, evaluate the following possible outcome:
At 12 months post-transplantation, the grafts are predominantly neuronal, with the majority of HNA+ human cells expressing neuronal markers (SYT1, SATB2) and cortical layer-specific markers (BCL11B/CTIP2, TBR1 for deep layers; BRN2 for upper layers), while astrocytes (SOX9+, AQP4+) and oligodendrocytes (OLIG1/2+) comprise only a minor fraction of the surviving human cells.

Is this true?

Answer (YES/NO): YES